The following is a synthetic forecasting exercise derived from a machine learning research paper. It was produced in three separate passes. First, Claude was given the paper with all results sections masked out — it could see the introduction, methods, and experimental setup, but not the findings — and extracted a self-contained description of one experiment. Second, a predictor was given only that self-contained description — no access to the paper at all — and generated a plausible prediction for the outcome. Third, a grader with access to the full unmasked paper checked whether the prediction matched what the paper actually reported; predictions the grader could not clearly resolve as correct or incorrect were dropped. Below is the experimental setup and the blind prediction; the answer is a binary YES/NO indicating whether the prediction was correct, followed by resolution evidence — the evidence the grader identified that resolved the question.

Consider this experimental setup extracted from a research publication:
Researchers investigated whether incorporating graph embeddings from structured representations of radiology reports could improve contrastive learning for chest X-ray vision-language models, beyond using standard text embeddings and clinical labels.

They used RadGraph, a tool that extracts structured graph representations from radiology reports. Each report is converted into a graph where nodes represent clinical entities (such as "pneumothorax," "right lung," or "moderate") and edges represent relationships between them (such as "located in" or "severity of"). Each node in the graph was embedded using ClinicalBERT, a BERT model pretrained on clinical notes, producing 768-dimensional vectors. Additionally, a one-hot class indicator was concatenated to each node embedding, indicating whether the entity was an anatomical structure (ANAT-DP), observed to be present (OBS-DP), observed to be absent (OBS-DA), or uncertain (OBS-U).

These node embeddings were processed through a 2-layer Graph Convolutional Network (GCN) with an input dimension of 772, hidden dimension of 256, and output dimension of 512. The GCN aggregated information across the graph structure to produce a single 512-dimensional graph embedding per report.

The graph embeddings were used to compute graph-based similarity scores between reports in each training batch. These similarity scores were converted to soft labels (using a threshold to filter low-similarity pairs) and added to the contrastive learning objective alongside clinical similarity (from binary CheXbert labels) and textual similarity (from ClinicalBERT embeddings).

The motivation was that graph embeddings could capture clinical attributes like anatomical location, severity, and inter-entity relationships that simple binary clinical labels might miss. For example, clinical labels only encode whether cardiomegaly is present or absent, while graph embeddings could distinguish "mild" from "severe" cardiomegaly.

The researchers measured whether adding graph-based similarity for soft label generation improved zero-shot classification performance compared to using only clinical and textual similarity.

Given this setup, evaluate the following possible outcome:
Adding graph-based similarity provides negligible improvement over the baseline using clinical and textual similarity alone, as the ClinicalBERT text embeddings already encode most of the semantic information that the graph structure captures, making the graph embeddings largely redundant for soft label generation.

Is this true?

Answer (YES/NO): NO